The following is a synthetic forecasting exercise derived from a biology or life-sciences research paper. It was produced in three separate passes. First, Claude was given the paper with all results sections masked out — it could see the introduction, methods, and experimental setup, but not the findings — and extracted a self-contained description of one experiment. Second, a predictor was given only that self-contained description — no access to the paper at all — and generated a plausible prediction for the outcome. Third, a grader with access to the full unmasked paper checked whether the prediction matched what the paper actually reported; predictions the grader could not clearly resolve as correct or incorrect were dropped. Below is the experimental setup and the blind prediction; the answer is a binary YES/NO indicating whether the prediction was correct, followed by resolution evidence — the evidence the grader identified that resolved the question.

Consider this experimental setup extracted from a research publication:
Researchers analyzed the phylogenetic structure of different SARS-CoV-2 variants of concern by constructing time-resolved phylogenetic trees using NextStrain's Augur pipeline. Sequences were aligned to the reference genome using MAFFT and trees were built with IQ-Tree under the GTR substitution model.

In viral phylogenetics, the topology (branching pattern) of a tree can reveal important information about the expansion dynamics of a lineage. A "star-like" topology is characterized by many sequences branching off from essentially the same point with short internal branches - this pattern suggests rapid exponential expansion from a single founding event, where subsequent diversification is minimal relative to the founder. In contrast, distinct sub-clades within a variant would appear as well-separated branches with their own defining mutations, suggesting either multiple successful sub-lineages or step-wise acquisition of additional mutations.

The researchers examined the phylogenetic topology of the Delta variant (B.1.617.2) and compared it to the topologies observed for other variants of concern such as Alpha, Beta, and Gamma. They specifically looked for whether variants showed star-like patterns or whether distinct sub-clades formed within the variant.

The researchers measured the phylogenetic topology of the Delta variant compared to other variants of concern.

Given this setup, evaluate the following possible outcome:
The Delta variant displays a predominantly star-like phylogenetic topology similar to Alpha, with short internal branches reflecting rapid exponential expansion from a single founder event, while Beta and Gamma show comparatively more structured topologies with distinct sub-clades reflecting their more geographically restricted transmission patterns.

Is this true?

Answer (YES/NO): NO